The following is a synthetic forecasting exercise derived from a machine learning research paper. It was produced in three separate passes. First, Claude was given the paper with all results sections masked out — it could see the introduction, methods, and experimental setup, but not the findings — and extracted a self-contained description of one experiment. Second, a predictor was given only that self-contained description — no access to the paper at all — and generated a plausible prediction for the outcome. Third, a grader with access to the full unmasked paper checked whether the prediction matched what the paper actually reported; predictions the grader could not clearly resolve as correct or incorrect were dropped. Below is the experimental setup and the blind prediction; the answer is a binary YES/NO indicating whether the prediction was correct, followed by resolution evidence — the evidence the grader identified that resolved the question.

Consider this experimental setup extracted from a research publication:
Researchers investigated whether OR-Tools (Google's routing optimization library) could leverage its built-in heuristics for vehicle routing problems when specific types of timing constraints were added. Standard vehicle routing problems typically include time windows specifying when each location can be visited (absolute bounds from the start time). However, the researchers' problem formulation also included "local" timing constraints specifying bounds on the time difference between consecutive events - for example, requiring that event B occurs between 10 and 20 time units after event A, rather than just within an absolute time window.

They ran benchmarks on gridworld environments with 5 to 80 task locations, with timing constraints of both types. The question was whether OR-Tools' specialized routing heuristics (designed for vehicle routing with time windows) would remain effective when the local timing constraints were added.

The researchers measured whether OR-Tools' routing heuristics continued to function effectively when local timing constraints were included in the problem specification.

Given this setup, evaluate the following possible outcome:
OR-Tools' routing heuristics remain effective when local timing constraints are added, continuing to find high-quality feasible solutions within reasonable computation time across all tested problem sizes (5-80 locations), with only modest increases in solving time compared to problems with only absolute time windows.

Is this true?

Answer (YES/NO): NO